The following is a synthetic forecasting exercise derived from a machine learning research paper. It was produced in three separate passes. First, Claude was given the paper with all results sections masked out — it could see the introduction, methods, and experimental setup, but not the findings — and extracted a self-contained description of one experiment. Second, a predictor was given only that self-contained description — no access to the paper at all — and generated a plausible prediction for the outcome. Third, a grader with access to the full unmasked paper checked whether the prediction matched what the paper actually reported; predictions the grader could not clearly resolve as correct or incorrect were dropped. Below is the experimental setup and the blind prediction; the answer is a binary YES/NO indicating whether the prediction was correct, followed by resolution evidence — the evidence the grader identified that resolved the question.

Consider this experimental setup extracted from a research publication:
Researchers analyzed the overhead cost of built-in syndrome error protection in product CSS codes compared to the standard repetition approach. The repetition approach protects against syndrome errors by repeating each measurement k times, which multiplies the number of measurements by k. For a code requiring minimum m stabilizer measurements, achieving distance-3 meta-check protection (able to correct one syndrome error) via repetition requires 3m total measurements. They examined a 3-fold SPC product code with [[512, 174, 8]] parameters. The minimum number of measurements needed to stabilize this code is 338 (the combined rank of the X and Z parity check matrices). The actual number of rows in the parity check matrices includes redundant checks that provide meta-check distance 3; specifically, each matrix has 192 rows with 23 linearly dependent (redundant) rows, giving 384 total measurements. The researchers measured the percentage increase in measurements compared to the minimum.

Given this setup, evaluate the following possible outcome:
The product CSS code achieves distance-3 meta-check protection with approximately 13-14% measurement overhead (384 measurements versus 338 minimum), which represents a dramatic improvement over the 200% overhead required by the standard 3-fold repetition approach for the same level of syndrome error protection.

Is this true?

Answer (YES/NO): YES